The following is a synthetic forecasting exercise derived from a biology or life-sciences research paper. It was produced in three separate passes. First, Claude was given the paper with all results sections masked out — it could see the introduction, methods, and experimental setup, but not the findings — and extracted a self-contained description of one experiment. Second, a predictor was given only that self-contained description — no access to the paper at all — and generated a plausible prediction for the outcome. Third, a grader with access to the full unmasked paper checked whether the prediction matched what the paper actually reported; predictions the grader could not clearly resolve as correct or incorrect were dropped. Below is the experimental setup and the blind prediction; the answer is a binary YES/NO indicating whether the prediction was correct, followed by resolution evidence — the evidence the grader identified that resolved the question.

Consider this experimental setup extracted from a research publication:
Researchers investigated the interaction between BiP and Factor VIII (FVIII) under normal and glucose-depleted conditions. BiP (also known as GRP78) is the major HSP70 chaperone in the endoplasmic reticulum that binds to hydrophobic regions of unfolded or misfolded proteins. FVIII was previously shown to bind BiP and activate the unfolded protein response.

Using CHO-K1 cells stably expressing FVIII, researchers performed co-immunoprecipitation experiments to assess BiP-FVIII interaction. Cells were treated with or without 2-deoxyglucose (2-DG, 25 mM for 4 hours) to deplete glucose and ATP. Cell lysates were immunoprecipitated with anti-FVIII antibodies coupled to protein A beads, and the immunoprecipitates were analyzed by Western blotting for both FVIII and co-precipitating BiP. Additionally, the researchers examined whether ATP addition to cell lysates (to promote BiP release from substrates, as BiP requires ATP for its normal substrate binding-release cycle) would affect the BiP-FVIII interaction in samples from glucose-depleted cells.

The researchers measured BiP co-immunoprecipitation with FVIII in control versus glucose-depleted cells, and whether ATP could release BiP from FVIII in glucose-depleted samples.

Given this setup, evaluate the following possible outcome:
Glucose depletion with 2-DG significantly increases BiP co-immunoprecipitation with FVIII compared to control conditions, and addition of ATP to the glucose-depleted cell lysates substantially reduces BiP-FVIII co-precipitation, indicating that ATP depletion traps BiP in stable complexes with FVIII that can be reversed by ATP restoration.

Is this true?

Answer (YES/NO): NO